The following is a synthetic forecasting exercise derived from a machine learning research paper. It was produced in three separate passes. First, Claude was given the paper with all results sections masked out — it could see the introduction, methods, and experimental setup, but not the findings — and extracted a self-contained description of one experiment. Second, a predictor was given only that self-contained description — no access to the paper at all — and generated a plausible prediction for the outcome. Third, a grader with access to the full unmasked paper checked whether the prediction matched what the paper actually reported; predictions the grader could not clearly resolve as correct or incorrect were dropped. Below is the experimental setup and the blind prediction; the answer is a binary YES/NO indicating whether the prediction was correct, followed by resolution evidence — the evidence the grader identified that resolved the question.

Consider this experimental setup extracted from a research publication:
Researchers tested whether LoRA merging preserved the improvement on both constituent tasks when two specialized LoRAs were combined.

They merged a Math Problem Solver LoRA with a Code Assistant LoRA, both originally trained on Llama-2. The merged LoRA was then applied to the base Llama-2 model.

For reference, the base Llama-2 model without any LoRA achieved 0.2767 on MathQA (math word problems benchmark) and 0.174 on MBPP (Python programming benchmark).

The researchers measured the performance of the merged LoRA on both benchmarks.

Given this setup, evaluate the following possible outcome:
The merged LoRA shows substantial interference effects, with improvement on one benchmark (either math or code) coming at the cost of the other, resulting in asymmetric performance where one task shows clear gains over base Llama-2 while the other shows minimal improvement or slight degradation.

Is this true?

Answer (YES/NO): NO